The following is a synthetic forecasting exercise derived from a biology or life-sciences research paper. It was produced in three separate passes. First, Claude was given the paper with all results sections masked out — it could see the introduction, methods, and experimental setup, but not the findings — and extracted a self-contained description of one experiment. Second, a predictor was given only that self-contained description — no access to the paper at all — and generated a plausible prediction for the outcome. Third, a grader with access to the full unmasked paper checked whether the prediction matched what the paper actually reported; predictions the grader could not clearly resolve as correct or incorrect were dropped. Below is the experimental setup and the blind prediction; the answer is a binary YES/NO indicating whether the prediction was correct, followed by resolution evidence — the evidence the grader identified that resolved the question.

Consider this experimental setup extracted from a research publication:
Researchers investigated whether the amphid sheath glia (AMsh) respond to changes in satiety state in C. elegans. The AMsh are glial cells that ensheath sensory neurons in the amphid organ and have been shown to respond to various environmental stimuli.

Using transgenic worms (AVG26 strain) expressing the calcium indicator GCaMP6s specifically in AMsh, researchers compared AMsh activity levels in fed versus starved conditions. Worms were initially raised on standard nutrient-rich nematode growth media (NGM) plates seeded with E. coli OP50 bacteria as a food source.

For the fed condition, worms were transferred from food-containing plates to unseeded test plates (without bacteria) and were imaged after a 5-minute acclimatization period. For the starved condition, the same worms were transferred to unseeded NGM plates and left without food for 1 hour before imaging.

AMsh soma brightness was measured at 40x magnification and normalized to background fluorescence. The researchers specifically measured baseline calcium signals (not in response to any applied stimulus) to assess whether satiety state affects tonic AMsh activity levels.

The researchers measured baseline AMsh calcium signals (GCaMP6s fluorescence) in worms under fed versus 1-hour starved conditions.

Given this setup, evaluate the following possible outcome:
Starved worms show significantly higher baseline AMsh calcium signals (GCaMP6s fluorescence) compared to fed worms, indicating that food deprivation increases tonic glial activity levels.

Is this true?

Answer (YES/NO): NO